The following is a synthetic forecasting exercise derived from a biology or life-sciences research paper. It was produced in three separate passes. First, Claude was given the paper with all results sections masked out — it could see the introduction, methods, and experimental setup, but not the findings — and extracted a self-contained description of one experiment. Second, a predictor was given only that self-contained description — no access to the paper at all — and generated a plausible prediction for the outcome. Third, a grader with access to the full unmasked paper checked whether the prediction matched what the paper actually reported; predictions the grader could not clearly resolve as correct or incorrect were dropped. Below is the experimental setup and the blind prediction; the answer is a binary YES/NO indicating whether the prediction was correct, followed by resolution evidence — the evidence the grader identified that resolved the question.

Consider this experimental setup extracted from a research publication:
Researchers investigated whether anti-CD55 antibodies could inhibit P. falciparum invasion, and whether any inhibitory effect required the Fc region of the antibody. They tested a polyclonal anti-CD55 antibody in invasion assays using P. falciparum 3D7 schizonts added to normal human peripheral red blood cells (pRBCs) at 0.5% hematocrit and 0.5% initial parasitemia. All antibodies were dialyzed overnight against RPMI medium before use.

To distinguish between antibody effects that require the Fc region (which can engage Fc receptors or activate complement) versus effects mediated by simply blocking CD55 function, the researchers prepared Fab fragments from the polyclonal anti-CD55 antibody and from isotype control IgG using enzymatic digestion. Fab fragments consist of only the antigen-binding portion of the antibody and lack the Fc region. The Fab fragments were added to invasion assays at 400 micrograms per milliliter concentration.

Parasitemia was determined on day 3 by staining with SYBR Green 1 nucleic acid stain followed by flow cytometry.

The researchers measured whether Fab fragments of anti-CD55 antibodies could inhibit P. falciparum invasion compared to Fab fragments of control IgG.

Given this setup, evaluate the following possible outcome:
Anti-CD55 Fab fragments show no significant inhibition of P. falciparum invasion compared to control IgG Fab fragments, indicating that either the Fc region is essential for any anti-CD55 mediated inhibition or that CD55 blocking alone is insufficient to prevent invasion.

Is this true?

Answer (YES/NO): NO